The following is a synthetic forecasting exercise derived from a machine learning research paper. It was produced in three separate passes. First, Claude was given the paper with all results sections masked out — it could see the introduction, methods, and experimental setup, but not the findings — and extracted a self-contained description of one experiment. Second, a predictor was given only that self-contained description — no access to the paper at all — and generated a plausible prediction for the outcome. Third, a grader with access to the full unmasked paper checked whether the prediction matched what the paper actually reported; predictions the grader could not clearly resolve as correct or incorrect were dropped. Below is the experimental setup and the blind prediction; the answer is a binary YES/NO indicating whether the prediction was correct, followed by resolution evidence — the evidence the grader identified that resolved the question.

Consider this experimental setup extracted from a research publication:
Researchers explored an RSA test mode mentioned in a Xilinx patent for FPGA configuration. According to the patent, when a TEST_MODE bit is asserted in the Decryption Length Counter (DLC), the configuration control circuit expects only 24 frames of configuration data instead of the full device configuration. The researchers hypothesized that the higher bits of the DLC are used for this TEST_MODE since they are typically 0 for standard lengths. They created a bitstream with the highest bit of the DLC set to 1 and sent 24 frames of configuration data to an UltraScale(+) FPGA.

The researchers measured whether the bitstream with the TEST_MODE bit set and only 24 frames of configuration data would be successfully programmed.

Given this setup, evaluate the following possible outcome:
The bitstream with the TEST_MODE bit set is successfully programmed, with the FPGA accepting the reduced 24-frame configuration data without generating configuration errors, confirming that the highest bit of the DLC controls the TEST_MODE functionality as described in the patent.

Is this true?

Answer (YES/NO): YES